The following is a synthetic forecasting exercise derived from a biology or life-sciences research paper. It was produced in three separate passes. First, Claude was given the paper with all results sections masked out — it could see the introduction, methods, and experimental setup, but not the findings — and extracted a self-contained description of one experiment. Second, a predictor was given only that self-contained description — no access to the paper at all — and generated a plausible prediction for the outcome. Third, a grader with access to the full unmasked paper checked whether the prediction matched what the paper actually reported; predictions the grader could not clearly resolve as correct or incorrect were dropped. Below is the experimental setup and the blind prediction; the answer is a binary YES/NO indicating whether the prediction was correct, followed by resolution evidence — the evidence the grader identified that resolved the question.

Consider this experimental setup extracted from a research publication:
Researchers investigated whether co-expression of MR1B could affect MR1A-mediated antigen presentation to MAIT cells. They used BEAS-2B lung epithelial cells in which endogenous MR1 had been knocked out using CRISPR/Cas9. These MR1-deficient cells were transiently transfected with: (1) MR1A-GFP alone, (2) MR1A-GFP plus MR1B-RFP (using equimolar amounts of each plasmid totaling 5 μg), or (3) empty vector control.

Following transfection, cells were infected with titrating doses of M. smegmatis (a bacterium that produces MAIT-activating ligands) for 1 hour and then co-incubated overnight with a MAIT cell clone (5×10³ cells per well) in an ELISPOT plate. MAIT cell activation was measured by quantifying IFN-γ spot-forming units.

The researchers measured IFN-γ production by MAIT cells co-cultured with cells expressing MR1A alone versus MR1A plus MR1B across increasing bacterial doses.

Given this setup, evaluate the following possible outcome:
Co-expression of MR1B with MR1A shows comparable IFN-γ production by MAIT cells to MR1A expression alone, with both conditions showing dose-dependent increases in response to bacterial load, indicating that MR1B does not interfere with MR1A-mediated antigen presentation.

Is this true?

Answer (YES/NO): NO